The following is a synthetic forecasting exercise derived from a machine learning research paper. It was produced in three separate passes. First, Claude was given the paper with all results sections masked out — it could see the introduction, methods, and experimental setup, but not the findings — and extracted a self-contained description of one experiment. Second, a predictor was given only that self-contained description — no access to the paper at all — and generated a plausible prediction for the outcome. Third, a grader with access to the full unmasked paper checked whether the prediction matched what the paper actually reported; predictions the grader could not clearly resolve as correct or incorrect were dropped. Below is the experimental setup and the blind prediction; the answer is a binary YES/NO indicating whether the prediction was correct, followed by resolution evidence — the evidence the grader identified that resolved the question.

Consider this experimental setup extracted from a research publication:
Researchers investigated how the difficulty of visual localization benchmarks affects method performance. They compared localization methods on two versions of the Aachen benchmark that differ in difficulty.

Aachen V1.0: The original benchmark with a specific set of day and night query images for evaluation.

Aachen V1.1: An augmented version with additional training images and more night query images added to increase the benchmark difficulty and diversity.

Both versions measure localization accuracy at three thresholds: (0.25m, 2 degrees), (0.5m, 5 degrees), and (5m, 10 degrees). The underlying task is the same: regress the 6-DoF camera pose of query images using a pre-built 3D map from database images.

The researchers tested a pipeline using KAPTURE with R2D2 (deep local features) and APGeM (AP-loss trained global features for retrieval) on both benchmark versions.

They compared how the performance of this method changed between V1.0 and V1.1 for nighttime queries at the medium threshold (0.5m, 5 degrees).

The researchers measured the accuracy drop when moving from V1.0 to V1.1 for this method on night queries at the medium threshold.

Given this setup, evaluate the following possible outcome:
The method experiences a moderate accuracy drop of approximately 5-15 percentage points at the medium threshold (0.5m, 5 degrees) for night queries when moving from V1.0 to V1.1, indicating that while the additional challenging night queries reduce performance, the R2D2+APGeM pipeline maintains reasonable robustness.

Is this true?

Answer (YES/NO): NO